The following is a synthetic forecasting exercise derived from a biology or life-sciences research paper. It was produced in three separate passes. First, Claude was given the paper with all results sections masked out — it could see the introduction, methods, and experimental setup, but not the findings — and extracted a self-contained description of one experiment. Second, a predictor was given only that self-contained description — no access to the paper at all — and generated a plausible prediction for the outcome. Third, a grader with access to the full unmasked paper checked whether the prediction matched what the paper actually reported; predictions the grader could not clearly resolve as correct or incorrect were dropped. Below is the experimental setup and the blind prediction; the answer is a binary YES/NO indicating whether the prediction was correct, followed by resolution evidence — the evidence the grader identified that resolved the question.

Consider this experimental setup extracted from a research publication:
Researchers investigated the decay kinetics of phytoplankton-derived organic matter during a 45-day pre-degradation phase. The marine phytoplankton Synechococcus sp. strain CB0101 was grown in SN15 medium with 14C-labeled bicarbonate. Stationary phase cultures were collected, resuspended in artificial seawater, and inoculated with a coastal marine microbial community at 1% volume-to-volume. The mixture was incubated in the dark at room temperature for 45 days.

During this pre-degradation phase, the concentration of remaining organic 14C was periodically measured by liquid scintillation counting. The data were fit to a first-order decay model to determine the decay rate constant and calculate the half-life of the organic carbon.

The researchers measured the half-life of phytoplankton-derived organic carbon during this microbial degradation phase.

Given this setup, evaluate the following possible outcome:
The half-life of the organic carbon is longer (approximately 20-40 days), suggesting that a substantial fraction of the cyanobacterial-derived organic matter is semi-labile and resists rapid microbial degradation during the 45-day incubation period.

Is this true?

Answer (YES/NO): YES